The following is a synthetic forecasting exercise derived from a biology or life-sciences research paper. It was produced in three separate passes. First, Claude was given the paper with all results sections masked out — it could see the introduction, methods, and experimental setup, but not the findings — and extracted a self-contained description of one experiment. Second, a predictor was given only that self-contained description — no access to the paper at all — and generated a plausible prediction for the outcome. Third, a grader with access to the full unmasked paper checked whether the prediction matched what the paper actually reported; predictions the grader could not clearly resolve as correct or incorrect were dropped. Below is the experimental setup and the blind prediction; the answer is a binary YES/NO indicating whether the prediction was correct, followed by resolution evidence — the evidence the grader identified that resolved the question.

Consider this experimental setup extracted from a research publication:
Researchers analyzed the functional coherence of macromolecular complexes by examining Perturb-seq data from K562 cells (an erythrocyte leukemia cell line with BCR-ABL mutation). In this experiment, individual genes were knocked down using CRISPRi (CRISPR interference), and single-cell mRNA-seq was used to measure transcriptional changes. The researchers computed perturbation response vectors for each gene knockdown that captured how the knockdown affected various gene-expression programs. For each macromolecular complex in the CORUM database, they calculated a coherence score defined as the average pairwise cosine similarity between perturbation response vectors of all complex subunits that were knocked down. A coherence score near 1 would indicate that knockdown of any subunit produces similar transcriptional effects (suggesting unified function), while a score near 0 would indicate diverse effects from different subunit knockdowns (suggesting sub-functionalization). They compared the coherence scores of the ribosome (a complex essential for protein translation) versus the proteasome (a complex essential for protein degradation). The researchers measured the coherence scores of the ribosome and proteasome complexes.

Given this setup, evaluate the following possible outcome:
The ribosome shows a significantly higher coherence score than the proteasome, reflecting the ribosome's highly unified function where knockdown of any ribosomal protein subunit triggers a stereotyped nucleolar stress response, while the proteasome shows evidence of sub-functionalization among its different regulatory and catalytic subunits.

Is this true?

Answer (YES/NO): YES